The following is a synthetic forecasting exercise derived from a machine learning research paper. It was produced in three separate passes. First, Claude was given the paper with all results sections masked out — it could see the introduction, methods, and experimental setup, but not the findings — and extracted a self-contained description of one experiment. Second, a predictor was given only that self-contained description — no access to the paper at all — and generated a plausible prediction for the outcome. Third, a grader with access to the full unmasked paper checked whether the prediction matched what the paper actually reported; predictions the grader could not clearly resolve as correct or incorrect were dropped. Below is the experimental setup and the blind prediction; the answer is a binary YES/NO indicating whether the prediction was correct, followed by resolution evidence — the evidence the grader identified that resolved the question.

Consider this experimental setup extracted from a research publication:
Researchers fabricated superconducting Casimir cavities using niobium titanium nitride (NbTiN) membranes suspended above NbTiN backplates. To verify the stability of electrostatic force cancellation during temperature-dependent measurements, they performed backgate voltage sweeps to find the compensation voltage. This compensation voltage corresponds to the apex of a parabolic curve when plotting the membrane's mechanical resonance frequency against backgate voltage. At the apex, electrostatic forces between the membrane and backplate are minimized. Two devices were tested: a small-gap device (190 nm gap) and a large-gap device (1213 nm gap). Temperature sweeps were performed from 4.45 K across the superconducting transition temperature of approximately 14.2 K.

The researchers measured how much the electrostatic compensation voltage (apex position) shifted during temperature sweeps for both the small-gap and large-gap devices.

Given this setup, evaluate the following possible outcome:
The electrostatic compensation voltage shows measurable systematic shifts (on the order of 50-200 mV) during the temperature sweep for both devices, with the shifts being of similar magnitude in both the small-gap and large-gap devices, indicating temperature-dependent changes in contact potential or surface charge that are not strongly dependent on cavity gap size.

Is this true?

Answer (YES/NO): NO